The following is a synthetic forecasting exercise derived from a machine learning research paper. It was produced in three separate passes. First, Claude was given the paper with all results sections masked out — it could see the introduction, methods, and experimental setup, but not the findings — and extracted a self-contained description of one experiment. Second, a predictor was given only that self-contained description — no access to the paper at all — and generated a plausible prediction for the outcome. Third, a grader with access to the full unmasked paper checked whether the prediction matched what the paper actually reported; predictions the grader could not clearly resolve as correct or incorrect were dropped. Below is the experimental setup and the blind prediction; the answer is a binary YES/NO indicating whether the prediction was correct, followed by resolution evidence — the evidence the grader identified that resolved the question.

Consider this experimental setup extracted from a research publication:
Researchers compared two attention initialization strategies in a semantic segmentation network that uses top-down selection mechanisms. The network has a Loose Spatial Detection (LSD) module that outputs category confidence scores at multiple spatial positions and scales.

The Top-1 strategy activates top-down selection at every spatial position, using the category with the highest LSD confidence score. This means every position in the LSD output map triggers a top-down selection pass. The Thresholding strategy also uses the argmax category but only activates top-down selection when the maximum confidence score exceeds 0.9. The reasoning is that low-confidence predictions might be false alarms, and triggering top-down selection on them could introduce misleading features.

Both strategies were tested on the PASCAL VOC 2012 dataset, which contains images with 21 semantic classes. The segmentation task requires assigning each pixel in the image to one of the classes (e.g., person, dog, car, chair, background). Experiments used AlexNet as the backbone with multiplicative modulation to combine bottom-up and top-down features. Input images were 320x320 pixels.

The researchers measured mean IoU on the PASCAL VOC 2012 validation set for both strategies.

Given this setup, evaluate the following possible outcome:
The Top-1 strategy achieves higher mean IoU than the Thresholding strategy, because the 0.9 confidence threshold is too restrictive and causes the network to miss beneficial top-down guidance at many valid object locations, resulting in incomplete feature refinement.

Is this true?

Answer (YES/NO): NO